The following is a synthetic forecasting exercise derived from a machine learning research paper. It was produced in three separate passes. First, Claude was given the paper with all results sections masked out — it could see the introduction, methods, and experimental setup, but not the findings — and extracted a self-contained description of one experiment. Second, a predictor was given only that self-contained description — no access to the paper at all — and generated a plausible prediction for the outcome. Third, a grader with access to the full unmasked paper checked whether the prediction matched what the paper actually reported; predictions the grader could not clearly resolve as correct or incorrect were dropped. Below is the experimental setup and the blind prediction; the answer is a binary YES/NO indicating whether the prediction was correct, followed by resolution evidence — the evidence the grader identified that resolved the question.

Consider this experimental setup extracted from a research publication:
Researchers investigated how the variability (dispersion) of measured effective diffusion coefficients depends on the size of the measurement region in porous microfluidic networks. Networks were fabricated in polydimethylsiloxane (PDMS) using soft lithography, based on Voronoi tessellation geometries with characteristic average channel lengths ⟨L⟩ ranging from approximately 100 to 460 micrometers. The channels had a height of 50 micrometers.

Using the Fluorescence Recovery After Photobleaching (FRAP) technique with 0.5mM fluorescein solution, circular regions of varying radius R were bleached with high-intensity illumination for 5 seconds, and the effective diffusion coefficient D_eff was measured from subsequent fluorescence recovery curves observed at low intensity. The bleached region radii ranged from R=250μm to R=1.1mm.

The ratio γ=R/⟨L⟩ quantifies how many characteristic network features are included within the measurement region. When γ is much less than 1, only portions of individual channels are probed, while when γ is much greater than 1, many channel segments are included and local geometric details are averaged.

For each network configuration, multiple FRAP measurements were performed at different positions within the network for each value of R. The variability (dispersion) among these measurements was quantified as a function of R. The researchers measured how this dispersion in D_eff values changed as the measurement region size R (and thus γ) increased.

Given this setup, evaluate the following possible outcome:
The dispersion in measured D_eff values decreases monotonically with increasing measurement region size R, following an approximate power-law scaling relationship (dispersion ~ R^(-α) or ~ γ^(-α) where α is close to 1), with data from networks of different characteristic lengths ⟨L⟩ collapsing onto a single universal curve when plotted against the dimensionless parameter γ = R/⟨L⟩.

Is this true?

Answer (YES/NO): NO